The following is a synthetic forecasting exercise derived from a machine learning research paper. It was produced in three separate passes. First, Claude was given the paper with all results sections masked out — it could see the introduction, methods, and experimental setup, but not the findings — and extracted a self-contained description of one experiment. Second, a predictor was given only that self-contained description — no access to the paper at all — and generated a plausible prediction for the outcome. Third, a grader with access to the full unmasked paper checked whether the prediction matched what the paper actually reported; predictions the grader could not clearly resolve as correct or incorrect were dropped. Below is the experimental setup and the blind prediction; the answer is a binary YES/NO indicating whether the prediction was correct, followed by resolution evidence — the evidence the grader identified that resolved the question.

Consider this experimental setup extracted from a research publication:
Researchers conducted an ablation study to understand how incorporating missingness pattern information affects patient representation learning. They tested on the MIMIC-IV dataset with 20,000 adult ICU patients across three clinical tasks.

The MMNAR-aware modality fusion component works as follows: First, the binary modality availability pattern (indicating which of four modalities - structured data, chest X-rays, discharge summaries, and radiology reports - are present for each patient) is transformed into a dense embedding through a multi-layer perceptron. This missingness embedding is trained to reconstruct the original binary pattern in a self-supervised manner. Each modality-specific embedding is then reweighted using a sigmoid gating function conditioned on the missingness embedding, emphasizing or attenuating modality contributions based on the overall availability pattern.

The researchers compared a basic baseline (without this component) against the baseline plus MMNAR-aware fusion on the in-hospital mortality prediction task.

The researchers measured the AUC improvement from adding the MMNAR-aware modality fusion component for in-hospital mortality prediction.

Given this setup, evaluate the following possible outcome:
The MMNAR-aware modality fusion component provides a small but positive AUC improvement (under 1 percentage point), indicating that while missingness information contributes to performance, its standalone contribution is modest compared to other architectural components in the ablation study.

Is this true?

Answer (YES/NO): NO